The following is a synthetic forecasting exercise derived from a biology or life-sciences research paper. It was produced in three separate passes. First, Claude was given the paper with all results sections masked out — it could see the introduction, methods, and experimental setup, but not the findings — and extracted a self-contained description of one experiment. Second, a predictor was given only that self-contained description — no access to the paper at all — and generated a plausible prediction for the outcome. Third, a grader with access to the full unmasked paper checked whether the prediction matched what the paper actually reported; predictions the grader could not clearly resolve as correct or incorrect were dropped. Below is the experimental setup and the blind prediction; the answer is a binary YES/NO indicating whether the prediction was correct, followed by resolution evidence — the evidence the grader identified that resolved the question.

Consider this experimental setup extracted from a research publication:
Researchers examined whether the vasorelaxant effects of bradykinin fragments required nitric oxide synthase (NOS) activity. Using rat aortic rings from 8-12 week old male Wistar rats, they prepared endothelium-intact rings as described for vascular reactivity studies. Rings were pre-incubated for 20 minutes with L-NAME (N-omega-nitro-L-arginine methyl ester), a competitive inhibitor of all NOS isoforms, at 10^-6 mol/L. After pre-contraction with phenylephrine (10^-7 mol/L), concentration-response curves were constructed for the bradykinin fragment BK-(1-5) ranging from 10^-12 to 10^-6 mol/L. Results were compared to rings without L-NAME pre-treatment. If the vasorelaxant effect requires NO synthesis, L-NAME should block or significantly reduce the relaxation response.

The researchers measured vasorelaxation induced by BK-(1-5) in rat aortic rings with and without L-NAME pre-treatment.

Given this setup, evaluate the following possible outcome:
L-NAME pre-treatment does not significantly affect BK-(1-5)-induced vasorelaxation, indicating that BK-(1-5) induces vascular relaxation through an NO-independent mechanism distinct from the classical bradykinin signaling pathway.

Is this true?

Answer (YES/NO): NO